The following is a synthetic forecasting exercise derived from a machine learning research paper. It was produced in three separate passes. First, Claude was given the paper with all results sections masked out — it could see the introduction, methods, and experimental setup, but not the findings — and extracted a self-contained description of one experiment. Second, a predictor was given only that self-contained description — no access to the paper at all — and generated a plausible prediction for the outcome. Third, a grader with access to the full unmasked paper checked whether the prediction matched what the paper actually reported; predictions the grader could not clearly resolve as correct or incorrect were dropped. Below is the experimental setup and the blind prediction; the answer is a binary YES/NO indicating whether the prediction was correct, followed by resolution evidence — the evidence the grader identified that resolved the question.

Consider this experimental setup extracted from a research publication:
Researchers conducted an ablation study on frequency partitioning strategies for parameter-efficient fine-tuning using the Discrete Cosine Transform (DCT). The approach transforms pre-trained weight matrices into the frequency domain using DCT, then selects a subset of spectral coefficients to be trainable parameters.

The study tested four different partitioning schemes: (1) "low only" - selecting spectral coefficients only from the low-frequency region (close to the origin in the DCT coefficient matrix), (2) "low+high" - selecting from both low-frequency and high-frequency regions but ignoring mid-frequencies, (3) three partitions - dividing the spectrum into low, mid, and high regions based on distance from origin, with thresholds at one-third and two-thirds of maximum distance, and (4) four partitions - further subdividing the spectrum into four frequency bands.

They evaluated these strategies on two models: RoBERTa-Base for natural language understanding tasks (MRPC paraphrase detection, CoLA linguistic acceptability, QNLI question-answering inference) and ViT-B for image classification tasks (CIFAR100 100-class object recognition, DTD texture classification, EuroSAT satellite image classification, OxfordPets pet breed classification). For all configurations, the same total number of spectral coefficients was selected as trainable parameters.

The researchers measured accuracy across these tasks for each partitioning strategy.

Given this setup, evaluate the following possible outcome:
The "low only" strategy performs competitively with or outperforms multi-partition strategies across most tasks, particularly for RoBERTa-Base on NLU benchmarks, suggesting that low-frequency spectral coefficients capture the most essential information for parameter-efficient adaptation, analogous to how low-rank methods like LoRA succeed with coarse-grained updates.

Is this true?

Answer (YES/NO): NO